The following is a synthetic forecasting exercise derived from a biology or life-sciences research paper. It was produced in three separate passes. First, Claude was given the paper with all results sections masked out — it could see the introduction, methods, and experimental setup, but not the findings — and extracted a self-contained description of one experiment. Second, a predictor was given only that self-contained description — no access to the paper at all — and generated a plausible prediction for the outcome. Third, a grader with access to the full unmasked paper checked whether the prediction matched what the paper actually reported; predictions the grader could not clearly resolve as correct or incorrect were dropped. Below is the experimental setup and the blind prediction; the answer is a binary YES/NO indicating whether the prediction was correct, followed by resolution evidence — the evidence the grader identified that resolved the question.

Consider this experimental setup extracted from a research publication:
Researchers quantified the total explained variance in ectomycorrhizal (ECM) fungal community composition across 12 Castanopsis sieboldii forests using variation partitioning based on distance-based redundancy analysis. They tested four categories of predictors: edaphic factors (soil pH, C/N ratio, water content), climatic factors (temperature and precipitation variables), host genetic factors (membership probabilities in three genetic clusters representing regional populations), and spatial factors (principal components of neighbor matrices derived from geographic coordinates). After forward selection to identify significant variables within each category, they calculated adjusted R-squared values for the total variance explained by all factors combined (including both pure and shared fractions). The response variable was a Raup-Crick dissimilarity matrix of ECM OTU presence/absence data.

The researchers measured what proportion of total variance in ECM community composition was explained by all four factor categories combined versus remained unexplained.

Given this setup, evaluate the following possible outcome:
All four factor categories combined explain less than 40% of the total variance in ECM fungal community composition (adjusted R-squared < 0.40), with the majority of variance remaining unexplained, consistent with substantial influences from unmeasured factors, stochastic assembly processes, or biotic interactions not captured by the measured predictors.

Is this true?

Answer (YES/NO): YES